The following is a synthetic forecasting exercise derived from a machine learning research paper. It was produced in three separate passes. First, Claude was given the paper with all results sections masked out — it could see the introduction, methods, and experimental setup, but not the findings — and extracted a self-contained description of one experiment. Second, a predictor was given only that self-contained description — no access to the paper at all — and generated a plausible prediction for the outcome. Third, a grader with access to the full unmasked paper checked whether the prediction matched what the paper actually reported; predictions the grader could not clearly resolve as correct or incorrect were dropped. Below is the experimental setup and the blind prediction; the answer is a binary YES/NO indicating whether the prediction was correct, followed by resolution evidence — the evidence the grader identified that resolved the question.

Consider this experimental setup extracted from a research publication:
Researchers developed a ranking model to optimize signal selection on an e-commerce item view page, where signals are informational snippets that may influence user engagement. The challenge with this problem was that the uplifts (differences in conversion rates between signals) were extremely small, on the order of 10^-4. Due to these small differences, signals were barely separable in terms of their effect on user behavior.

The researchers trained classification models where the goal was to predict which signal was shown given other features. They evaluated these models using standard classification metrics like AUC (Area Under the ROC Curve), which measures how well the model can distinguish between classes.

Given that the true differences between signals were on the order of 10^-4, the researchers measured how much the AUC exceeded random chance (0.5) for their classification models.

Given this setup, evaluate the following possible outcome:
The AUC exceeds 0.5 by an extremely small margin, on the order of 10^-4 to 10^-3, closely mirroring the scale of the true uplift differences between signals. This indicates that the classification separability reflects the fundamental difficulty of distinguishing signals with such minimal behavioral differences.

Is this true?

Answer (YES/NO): YES